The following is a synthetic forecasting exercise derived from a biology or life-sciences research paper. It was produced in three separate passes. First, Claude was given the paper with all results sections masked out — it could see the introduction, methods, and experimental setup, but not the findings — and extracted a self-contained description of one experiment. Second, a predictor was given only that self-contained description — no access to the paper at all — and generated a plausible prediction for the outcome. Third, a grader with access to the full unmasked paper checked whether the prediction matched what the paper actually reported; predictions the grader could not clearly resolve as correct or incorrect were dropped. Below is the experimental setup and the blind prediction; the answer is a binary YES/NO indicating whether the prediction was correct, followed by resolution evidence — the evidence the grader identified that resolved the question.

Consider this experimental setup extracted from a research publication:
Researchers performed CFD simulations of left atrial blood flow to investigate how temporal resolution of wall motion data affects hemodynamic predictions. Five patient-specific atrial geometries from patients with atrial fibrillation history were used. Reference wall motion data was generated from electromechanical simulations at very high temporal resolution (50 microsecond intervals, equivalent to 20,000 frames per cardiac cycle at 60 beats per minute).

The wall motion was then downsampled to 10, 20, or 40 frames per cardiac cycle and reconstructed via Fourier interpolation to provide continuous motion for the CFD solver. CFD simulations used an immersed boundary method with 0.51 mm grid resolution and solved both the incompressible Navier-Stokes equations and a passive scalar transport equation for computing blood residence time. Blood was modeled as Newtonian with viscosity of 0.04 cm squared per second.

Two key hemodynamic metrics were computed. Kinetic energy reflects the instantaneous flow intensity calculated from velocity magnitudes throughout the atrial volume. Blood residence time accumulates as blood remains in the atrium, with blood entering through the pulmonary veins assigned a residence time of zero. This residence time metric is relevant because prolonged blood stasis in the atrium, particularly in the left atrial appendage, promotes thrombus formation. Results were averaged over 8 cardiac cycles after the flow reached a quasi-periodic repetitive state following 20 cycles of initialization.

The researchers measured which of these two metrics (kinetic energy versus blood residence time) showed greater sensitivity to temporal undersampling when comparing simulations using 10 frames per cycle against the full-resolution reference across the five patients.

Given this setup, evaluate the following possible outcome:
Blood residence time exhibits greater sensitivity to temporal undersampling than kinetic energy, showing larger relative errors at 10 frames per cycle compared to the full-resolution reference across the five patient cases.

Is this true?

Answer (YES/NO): YES